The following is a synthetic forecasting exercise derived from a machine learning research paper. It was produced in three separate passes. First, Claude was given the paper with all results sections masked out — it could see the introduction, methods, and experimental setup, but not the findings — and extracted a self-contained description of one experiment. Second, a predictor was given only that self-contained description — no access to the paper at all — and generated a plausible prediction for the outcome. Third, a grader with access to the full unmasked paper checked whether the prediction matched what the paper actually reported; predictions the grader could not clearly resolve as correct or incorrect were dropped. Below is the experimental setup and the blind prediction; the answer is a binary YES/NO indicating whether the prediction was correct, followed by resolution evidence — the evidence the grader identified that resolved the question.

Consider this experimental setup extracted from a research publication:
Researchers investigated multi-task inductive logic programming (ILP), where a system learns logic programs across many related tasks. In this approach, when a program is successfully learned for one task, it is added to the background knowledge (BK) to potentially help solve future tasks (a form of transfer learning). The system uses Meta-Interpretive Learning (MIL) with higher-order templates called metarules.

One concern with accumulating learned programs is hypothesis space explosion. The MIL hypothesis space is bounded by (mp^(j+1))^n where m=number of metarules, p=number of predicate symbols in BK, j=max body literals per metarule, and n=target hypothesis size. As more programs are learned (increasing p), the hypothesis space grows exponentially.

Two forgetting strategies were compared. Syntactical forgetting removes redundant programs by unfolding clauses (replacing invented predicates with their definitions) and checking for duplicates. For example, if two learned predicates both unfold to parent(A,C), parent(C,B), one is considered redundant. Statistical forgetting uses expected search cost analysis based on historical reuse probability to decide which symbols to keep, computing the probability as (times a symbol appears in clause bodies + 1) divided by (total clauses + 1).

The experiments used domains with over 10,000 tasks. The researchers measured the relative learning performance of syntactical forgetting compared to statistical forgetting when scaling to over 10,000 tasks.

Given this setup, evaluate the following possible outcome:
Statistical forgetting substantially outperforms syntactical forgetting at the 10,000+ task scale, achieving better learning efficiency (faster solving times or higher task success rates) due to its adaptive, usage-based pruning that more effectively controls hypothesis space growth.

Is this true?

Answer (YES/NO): NO